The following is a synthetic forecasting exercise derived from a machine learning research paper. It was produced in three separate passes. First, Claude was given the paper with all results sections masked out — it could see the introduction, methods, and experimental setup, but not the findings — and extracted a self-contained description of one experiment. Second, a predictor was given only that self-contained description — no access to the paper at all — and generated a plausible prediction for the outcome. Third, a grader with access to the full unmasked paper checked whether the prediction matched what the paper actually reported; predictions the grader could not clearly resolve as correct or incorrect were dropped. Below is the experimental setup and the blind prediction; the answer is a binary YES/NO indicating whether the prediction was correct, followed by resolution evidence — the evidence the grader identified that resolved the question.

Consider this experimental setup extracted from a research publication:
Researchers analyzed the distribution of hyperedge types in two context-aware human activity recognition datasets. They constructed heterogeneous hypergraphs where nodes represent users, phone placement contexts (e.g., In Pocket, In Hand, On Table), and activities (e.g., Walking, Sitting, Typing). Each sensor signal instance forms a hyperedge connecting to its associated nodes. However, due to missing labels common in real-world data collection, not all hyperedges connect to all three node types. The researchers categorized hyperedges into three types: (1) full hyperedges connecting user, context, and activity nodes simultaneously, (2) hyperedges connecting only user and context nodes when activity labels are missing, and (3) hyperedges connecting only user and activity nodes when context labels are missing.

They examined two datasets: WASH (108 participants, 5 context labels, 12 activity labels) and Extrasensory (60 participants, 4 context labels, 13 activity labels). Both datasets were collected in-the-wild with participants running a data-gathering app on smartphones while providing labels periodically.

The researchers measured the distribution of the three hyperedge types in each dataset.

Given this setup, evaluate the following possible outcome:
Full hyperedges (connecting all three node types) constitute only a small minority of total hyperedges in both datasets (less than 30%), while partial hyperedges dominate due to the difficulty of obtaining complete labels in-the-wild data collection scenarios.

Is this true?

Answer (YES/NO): NO